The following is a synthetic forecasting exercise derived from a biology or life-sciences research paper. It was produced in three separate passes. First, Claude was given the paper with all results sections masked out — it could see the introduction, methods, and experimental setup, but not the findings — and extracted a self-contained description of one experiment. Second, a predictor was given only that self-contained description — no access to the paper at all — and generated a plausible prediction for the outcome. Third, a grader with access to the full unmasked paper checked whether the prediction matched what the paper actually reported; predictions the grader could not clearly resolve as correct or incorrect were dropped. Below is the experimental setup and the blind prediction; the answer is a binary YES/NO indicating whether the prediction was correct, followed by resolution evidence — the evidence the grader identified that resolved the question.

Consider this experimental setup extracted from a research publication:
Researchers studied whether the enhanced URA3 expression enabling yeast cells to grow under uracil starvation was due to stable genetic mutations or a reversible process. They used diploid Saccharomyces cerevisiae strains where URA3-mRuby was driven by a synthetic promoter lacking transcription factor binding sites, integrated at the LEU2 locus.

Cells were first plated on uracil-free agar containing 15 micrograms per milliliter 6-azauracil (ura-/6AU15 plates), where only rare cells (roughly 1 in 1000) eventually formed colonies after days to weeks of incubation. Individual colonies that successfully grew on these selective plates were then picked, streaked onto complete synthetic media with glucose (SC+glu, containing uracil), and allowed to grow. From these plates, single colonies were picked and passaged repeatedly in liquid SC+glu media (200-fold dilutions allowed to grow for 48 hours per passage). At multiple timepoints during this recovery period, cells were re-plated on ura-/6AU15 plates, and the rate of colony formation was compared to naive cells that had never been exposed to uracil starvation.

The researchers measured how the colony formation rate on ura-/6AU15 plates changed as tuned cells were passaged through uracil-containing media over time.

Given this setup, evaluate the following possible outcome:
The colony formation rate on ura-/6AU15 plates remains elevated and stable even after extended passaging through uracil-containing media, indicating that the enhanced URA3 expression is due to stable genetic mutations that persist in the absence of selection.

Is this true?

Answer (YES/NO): NO